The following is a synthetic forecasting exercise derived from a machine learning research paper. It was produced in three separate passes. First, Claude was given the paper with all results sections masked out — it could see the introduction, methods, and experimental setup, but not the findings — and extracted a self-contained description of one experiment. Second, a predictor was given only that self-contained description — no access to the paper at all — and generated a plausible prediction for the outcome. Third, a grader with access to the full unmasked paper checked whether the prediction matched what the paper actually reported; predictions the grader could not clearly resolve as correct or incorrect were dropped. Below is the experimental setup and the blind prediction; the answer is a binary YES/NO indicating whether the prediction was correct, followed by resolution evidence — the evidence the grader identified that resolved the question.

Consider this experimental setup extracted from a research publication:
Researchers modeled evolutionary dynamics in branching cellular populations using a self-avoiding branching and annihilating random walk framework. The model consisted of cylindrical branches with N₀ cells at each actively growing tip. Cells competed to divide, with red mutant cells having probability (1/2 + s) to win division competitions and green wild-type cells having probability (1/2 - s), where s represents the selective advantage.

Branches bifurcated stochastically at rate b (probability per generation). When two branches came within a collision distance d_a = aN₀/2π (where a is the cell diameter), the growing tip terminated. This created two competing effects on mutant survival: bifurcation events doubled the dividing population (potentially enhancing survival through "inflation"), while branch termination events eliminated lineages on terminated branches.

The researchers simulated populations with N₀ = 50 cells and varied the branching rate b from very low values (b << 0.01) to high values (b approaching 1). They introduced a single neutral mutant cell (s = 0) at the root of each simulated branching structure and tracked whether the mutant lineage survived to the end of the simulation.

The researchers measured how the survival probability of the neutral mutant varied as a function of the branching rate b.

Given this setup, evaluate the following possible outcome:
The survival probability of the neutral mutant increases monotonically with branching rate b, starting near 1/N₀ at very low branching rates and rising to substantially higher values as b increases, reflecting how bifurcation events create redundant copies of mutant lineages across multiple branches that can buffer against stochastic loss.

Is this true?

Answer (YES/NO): NO